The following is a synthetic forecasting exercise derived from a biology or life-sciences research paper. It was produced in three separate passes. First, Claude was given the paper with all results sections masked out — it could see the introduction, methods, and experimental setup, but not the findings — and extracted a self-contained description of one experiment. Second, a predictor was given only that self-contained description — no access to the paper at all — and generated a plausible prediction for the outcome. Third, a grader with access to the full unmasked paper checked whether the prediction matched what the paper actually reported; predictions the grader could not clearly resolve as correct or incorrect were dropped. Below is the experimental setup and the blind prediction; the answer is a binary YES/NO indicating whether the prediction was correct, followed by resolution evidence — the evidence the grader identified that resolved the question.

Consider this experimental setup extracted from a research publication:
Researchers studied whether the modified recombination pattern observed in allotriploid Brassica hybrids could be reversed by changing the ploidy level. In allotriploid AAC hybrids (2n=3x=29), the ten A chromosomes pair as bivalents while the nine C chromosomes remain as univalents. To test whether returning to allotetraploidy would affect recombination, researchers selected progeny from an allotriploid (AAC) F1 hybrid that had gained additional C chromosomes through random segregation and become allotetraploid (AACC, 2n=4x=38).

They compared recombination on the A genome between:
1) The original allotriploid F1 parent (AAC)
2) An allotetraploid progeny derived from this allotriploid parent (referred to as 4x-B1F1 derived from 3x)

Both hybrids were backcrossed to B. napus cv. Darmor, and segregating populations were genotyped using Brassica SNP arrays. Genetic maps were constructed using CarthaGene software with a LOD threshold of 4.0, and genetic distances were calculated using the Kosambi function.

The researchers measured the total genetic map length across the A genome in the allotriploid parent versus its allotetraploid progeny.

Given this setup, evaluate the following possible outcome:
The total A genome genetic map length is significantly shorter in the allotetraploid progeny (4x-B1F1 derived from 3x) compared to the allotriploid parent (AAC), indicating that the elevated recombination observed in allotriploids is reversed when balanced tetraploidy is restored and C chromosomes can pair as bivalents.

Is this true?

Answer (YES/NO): YES